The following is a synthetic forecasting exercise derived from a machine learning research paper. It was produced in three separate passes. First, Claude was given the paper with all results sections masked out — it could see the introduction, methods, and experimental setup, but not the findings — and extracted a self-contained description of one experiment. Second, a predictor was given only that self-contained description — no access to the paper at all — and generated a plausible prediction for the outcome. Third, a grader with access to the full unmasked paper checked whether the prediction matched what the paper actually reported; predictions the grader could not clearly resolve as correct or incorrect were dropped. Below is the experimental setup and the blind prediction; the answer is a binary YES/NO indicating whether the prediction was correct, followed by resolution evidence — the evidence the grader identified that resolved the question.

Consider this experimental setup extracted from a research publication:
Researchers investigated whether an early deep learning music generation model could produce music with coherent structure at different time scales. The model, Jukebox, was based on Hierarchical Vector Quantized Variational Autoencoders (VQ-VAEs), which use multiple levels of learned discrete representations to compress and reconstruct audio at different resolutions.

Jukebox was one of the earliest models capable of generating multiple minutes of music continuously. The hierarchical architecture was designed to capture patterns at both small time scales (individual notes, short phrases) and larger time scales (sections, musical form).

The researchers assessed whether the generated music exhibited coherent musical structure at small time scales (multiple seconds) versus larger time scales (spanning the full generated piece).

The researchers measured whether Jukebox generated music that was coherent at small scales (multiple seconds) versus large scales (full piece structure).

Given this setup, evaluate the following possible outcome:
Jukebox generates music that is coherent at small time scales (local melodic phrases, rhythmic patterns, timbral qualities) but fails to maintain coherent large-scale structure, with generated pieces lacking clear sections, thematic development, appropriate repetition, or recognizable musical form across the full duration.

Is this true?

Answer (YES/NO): YES